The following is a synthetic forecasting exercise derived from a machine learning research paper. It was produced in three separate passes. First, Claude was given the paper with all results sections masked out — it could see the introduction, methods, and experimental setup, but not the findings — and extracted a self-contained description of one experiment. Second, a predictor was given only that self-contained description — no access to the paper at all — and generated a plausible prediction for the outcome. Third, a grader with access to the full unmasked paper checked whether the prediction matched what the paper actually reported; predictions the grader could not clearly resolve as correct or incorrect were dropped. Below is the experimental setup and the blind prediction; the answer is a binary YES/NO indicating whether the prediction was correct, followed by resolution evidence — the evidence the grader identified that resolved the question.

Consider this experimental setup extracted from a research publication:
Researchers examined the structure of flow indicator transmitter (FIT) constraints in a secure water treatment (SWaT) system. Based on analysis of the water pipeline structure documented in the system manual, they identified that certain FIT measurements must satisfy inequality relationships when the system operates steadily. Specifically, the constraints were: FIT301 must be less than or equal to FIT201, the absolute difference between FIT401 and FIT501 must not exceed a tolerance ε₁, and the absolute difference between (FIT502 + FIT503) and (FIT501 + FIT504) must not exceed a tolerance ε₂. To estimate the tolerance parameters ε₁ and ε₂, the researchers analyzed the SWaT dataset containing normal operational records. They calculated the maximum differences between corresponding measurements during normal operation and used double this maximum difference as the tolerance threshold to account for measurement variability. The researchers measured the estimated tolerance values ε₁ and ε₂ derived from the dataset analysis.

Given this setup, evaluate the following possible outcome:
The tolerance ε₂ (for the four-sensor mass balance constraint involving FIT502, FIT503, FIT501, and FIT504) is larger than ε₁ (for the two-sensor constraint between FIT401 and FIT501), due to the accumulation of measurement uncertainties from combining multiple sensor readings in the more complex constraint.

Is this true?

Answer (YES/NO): YES